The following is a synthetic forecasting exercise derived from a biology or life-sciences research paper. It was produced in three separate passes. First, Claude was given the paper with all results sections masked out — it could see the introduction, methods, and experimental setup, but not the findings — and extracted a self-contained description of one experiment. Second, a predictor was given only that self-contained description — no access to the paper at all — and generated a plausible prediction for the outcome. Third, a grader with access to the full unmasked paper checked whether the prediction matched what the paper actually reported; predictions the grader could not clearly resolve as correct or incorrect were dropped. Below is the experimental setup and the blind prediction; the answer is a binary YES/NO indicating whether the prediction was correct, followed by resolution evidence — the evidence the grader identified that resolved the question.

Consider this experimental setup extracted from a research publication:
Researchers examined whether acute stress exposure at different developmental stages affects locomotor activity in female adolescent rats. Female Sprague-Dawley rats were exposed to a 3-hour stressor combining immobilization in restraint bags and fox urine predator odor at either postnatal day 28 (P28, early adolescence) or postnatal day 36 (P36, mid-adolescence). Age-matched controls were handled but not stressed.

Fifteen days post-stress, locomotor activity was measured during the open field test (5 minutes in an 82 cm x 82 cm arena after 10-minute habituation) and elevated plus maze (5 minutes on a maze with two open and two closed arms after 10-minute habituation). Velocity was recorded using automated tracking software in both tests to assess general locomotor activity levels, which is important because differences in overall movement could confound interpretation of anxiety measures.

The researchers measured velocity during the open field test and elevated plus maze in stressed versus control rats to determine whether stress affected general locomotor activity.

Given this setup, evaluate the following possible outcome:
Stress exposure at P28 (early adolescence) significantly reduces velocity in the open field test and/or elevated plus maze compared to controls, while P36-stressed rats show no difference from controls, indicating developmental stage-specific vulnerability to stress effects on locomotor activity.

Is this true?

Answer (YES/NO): NO